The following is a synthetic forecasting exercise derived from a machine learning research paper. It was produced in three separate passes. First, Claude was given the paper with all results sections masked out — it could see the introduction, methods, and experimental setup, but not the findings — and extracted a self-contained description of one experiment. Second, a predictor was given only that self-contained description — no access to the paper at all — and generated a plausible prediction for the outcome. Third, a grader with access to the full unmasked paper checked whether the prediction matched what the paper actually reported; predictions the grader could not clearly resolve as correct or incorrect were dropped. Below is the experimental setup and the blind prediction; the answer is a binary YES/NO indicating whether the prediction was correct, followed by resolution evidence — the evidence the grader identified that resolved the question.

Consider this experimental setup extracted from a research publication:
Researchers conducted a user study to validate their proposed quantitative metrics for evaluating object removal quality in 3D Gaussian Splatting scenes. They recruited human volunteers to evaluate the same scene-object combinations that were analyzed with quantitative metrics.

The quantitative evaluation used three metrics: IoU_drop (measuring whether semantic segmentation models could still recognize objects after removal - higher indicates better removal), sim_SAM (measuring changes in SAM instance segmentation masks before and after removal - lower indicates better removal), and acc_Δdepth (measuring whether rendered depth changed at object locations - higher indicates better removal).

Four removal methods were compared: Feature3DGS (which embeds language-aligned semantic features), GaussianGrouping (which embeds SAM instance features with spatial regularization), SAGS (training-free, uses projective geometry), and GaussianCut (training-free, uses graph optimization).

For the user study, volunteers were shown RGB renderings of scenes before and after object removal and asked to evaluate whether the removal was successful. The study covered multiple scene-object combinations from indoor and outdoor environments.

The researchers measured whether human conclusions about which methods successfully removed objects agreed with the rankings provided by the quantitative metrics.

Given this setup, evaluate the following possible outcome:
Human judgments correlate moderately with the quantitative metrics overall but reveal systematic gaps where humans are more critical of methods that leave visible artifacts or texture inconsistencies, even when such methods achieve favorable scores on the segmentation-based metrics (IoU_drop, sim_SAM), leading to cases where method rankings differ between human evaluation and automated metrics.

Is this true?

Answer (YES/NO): NO